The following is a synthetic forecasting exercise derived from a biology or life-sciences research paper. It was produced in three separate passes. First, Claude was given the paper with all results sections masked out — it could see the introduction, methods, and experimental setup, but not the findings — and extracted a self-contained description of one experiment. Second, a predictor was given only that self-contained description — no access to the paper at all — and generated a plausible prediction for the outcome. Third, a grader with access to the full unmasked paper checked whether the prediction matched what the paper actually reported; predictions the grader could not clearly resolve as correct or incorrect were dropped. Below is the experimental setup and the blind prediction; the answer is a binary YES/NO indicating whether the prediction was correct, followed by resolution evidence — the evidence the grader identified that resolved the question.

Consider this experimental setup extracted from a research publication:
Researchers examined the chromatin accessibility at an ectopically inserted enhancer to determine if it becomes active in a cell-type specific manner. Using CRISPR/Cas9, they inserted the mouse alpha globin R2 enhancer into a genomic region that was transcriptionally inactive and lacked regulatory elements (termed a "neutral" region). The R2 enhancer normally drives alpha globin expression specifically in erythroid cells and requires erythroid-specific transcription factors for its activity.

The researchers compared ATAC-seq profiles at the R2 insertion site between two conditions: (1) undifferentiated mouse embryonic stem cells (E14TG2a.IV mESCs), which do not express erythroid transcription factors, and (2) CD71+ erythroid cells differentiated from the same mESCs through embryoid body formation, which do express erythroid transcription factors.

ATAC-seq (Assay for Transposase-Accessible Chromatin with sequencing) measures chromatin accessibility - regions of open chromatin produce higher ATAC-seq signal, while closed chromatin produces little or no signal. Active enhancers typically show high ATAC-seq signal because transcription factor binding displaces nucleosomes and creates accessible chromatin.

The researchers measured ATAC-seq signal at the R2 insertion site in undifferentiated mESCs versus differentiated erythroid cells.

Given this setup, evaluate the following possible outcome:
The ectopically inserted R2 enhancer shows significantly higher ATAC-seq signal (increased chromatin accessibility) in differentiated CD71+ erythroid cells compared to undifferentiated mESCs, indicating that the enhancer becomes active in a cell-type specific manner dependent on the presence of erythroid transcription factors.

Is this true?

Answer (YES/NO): YES